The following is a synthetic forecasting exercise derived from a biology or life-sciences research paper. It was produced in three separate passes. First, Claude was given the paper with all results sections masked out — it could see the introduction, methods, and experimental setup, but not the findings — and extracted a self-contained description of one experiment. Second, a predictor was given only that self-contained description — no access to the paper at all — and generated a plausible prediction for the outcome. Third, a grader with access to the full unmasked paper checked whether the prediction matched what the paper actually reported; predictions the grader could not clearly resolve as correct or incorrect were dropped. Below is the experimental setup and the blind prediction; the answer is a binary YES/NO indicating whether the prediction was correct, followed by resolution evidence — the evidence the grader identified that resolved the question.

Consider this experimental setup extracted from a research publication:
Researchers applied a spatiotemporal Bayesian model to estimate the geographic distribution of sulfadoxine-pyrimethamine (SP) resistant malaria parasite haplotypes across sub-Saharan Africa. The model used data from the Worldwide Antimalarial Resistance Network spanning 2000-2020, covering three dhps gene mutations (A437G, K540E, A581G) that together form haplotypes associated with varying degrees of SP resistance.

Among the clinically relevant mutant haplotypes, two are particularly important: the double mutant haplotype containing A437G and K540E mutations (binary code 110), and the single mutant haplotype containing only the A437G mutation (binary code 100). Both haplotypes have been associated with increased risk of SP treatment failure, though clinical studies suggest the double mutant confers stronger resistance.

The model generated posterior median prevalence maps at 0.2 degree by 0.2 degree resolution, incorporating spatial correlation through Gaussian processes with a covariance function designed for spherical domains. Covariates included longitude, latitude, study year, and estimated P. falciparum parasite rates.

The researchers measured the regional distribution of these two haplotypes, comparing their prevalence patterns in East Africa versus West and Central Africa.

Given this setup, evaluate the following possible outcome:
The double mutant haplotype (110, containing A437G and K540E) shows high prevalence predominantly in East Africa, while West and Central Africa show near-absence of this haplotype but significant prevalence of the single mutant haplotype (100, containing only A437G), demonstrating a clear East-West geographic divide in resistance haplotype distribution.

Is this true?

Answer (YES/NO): YES